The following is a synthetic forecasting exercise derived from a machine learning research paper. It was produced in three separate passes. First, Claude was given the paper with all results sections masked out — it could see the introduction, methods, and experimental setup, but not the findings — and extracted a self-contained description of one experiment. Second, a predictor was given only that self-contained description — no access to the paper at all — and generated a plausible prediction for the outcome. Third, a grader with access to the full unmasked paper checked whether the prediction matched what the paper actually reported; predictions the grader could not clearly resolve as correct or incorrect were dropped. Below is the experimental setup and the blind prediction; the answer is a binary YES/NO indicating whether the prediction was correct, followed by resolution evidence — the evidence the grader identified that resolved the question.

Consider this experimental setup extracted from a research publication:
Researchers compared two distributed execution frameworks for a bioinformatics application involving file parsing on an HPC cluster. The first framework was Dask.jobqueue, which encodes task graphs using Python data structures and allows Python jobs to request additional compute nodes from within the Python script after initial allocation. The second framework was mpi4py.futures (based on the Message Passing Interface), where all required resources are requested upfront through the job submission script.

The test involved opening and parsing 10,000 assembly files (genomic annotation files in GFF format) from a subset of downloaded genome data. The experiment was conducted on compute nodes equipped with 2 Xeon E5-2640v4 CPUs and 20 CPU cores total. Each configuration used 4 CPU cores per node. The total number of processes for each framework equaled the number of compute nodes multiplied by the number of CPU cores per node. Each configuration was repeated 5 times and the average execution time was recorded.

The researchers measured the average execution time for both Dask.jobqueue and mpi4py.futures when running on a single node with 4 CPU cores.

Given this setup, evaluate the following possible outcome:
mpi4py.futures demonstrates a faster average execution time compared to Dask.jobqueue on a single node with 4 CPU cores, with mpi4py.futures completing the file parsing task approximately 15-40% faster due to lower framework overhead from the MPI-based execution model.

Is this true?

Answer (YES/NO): NO